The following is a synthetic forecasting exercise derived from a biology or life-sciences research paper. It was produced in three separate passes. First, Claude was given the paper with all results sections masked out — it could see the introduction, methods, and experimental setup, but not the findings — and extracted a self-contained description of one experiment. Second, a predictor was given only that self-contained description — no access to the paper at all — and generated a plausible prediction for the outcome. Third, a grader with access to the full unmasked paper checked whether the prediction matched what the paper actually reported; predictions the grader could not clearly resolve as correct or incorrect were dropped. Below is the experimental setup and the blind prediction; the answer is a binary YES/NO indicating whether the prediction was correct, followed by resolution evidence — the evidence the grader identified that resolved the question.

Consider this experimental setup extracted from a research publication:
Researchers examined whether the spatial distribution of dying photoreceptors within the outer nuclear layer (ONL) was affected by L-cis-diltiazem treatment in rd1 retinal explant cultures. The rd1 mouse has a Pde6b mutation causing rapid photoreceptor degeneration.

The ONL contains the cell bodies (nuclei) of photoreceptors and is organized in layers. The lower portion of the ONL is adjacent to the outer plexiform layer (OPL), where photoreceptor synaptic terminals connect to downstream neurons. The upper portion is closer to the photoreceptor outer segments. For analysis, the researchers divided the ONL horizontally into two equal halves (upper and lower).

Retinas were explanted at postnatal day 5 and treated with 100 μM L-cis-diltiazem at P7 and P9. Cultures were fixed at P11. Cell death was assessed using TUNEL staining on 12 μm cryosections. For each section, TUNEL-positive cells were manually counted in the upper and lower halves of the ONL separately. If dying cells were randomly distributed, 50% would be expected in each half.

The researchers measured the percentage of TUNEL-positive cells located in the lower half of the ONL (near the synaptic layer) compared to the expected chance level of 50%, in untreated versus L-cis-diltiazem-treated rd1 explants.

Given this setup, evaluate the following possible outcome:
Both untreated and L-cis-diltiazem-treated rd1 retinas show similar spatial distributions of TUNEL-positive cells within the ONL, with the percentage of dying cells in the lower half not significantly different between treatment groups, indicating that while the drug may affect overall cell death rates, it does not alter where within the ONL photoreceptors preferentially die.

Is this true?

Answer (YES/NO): NO